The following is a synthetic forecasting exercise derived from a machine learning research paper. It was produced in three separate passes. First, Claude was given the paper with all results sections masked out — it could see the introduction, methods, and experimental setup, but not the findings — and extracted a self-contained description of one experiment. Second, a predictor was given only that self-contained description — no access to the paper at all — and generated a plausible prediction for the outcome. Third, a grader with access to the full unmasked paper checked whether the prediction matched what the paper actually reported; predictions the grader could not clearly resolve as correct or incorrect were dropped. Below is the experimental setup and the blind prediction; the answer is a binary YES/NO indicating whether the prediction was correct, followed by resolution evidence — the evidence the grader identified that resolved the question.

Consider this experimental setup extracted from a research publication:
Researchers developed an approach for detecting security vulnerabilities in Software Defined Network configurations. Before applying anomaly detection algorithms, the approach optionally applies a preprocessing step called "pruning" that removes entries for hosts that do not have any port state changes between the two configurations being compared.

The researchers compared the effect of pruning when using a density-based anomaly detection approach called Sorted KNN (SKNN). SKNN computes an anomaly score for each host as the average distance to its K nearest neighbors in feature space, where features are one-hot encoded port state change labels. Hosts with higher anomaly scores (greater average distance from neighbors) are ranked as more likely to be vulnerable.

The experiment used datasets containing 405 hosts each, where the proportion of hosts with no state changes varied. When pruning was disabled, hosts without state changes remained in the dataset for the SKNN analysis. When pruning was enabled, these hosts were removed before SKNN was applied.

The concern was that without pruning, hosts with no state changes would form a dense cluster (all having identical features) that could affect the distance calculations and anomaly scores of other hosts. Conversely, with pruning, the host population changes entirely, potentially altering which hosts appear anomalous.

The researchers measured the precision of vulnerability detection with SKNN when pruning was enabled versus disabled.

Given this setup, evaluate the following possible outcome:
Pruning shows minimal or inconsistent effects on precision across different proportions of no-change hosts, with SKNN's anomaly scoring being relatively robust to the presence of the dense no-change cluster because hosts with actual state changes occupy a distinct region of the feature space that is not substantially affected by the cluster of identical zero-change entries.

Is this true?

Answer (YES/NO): NO